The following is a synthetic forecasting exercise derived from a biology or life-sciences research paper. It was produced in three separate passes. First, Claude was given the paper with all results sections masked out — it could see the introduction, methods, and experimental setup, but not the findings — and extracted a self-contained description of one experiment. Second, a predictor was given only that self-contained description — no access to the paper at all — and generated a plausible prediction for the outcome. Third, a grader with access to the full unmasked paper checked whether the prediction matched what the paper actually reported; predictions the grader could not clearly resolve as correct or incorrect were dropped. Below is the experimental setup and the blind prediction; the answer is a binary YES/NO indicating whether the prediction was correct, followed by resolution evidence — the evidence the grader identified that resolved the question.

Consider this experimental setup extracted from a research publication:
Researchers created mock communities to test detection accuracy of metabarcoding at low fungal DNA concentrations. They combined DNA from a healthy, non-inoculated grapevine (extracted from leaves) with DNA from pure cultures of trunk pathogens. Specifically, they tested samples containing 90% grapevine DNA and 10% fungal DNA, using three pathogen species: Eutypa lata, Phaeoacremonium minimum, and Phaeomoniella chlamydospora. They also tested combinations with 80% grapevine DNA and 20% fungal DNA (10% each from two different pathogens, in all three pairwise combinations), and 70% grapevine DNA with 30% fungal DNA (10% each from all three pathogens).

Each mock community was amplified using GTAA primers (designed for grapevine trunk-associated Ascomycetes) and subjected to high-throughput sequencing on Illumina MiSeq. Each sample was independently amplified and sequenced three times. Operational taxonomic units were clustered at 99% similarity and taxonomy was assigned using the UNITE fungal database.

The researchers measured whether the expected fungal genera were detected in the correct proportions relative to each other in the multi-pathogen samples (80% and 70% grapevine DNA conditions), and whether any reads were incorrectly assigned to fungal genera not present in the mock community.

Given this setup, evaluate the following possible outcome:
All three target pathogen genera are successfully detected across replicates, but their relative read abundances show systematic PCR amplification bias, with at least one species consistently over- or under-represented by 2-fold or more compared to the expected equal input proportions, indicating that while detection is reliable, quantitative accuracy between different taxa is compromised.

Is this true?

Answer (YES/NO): NO